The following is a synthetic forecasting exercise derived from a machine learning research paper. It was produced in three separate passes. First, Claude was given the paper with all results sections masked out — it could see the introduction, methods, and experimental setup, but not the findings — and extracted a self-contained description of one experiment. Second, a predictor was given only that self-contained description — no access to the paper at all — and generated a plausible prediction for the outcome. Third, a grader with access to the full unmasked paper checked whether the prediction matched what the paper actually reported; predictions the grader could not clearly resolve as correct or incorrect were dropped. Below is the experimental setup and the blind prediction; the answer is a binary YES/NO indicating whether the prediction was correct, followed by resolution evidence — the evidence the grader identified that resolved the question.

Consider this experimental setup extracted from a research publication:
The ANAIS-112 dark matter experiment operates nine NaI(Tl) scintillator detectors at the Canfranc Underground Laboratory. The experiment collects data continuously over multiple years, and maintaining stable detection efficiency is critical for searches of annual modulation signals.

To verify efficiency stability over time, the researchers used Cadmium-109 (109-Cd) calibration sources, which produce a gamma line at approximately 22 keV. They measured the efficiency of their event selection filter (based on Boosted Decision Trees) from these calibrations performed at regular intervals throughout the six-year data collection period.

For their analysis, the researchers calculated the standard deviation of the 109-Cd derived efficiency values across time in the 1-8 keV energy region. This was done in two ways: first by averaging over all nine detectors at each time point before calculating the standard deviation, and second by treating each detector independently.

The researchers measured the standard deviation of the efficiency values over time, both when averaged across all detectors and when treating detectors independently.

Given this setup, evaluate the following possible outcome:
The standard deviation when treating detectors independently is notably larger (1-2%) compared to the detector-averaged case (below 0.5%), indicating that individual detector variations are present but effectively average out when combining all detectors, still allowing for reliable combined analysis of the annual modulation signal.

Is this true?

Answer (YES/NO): NO